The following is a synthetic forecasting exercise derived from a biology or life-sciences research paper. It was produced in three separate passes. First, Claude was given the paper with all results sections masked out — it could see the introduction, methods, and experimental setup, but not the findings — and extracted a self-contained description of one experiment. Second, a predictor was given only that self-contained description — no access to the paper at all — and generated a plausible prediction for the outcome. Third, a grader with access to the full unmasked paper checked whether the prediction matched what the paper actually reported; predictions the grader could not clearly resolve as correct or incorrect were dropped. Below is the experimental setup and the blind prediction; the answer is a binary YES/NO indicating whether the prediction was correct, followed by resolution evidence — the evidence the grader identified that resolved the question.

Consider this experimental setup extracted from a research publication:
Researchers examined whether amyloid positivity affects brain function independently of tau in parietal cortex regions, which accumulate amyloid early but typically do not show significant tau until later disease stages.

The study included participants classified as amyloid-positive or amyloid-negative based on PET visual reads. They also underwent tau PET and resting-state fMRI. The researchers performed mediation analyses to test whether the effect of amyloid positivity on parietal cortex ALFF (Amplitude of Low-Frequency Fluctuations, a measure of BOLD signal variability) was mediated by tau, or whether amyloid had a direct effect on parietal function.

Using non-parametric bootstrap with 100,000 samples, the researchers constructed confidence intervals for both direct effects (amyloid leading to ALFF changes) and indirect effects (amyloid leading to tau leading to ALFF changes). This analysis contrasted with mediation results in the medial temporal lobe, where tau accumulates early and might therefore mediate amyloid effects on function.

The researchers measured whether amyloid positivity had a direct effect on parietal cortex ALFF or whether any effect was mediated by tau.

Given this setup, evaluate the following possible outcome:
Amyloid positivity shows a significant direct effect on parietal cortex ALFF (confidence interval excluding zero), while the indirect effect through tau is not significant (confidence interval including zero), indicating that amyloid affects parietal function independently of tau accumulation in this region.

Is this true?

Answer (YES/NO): YES